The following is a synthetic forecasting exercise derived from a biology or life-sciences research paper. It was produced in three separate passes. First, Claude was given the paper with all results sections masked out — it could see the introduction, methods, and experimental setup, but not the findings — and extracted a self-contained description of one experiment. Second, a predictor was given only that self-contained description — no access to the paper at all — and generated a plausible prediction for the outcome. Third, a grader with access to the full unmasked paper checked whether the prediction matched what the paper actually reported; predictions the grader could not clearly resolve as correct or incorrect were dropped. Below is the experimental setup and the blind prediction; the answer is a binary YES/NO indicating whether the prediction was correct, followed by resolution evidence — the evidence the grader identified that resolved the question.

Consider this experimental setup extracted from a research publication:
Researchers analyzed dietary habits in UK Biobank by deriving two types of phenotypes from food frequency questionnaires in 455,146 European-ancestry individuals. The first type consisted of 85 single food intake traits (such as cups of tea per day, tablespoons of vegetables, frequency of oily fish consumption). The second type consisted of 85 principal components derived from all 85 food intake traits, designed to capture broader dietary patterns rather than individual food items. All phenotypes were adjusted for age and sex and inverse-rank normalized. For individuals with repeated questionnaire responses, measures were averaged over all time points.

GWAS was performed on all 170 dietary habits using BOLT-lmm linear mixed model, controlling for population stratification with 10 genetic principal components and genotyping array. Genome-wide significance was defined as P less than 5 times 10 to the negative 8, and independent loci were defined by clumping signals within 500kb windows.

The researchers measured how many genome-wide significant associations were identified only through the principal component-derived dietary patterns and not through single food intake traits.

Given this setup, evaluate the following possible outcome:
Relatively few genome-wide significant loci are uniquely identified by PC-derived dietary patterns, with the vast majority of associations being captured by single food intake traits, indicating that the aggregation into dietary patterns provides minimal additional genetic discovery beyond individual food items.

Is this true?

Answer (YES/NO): NO